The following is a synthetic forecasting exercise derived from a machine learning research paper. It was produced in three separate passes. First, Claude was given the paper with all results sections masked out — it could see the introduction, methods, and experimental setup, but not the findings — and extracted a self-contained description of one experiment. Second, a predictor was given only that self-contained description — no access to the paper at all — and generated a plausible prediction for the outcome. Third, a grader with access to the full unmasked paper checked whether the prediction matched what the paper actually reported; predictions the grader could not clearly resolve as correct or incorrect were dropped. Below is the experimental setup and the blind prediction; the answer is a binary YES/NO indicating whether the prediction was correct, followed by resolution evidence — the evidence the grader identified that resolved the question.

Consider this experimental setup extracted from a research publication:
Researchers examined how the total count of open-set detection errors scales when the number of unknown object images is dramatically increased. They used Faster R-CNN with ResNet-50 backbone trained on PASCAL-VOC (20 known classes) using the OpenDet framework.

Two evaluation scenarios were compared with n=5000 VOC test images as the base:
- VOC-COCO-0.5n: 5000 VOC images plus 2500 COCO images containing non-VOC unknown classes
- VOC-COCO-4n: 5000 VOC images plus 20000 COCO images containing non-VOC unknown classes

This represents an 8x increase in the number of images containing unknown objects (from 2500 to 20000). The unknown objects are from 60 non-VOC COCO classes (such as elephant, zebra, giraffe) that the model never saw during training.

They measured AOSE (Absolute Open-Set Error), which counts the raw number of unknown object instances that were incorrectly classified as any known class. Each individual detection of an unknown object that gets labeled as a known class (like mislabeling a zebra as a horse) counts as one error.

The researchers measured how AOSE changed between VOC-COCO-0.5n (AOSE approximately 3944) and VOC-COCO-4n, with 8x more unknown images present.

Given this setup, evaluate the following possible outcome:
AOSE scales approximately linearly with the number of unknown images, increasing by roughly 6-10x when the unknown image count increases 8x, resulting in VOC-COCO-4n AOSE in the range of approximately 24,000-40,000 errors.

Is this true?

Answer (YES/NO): YES